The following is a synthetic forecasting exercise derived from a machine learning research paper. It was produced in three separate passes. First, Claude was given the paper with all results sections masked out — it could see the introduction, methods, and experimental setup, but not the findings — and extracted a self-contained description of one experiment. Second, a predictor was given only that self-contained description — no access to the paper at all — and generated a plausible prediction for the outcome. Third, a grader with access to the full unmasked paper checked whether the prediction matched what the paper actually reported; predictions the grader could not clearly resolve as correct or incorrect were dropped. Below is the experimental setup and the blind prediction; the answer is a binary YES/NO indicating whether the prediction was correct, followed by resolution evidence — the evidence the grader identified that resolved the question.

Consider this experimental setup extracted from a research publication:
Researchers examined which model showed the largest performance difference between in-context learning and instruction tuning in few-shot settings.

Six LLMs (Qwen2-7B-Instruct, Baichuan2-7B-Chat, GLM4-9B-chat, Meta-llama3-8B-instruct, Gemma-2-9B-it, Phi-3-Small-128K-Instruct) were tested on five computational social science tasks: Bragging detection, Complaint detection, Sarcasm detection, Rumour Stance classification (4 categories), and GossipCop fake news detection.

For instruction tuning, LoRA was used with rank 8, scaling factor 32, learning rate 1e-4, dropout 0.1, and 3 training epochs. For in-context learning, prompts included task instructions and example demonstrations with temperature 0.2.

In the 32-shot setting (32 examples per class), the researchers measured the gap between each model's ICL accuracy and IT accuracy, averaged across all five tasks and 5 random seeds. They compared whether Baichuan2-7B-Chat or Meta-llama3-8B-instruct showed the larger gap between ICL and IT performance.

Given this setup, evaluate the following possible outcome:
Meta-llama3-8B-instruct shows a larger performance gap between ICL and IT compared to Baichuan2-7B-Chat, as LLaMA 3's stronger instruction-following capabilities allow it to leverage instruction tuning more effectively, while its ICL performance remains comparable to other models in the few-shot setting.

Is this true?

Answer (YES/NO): NO